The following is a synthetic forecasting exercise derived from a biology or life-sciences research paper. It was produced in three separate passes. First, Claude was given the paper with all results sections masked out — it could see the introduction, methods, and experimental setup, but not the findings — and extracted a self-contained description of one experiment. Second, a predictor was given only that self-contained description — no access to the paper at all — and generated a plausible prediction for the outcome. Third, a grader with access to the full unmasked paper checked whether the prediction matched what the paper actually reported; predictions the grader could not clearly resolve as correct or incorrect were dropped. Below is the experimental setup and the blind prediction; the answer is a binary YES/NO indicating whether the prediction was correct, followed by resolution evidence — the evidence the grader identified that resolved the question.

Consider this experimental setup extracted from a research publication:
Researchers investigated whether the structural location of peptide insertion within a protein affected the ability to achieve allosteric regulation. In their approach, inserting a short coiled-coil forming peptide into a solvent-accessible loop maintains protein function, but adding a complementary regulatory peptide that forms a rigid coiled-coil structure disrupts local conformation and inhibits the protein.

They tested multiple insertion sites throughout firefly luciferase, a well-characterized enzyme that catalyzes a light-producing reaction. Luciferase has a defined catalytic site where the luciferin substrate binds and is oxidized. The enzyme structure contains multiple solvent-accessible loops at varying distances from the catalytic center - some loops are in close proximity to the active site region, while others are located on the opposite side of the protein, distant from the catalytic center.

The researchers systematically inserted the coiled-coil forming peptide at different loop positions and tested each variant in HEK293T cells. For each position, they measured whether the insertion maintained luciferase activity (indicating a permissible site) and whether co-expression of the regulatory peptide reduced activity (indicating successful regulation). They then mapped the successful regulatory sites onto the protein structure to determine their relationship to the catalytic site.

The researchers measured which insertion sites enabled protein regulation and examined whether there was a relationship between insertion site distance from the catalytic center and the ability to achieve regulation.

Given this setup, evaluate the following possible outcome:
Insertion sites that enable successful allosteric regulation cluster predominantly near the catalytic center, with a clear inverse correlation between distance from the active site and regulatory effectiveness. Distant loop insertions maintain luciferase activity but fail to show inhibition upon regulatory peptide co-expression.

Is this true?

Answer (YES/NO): NO